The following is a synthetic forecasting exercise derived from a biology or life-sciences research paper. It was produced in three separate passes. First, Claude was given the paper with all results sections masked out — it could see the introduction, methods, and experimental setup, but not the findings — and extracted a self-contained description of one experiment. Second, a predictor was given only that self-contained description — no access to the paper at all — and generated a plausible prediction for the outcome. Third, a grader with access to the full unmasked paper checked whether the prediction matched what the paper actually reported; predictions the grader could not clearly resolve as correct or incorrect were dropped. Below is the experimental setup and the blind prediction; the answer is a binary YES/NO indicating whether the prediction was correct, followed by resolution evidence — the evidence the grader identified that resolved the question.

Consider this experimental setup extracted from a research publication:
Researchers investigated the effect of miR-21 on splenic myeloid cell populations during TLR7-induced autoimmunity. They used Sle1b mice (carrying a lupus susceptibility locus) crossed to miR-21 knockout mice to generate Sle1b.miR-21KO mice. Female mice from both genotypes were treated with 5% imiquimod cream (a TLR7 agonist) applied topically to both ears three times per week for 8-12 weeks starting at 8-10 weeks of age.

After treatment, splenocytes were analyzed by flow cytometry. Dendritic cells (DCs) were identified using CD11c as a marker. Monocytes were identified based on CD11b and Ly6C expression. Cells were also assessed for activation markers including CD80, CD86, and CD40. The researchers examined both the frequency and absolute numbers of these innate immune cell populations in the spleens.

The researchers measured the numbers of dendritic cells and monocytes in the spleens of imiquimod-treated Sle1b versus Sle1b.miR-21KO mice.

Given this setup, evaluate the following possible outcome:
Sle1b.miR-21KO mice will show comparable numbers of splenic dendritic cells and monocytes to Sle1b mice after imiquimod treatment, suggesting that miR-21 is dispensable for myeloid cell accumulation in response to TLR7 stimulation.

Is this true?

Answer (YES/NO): NO